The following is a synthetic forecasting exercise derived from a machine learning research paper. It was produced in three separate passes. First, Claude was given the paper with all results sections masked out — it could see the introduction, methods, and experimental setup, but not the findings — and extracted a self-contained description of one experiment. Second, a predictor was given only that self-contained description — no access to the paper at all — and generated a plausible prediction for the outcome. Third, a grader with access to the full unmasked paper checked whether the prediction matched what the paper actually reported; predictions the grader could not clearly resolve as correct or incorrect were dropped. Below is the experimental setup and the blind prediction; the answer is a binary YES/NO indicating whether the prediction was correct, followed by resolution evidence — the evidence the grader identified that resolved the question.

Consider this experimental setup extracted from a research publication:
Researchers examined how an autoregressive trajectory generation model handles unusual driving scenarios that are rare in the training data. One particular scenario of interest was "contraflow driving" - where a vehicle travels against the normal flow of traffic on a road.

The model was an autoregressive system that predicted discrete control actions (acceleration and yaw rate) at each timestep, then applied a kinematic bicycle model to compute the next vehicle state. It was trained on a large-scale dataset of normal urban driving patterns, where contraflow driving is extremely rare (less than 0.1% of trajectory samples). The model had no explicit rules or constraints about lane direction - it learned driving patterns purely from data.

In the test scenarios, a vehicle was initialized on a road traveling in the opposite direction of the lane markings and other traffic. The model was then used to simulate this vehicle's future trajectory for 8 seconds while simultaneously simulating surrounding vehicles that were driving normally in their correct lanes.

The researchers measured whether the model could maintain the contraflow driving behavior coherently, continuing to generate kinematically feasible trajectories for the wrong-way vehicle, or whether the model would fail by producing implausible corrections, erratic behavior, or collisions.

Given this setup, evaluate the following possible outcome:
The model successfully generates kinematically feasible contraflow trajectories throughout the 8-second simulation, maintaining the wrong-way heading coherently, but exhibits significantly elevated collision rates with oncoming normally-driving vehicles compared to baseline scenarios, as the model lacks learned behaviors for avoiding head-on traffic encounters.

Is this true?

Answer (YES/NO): NO